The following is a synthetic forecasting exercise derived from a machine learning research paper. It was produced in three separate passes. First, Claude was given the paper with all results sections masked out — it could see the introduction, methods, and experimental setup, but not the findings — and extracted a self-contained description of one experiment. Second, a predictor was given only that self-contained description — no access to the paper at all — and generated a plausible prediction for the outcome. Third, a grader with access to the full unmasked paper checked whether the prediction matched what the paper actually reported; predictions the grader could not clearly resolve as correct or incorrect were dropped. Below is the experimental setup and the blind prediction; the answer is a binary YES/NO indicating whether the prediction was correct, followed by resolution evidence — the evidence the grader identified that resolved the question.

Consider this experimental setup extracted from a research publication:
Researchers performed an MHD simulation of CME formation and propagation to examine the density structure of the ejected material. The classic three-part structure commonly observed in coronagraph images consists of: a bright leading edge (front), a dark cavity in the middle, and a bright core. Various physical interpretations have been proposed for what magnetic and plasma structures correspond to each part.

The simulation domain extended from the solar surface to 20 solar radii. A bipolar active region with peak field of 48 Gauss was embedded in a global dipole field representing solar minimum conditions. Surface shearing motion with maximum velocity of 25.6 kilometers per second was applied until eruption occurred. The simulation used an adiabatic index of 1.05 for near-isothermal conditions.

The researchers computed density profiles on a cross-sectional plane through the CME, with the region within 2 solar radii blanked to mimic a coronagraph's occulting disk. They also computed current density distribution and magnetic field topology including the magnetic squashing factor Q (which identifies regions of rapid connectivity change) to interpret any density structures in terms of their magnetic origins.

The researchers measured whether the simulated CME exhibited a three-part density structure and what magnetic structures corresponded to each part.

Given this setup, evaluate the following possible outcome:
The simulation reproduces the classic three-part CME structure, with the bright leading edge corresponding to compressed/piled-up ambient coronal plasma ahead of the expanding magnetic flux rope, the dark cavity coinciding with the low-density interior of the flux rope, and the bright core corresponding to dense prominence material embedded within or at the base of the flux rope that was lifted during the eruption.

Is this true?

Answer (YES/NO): NO